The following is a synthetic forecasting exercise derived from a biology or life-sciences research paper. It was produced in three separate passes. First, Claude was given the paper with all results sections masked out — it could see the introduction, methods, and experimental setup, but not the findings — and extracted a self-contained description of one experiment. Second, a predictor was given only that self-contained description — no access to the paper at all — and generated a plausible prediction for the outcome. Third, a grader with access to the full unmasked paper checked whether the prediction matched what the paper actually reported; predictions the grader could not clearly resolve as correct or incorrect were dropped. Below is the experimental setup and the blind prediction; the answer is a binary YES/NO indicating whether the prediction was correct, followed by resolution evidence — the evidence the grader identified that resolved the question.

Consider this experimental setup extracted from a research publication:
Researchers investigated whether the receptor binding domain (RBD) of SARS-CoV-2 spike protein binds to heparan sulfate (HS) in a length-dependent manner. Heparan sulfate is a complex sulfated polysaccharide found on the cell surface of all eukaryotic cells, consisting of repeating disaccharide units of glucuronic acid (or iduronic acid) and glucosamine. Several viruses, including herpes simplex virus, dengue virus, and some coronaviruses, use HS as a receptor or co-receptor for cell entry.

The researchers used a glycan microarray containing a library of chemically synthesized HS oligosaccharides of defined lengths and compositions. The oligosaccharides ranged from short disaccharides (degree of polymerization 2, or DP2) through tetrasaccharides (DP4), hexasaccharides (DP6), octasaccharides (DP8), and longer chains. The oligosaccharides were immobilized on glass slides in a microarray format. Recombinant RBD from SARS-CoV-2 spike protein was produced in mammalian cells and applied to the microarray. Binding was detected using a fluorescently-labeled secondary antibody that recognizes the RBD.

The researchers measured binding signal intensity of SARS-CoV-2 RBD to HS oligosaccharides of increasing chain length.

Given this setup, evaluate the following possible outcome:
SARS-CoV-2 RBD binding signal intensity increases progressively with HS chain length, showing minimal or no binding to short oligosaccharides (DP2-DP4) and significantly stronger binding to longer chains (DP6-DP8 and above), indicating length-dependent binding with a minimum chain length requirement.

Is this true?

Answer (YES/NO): YES